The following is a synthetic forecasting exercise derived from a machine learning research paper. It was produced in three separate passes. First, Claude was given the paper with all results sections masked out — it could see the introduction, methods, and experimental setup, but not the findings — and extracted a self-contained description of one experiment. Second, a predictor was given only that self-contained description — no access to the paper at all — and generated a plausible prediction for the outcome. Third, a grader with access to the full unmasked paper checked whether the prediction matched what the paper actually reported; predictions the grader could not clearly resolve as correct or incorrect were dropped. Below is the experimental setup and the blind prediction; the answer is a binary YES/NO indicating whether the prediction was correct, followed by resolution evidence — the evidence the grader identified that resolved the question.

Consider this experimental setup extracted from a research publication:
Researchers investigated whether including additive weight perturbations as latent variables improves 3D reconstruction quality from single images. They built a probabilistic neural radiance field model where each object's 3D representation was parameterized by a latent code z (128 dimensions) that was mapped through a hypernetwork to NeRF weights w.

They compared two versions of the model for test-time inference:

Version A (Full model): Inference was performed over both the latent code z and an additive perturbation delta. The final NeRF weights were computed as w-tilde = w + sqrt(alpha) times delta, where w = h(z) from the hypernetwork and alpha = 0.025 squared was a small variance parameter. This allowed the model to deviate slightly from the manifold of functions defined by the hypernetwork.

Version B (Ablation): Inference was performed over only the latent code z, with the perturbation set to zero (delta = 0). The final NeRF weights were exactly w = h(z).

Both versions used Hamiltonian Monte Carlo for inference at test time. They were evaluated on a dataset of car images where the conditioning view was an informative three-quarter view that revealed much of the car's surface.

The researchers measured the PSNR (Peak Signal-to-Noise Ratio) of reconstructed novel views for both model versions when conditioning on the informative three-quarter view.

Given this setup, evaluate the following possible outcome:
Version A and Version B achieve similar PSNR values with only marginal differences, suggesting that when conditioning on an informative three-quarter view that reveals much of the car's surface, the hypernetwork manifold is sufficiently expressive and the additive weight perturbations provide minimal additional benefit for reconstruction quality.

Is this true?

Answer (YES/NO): NO